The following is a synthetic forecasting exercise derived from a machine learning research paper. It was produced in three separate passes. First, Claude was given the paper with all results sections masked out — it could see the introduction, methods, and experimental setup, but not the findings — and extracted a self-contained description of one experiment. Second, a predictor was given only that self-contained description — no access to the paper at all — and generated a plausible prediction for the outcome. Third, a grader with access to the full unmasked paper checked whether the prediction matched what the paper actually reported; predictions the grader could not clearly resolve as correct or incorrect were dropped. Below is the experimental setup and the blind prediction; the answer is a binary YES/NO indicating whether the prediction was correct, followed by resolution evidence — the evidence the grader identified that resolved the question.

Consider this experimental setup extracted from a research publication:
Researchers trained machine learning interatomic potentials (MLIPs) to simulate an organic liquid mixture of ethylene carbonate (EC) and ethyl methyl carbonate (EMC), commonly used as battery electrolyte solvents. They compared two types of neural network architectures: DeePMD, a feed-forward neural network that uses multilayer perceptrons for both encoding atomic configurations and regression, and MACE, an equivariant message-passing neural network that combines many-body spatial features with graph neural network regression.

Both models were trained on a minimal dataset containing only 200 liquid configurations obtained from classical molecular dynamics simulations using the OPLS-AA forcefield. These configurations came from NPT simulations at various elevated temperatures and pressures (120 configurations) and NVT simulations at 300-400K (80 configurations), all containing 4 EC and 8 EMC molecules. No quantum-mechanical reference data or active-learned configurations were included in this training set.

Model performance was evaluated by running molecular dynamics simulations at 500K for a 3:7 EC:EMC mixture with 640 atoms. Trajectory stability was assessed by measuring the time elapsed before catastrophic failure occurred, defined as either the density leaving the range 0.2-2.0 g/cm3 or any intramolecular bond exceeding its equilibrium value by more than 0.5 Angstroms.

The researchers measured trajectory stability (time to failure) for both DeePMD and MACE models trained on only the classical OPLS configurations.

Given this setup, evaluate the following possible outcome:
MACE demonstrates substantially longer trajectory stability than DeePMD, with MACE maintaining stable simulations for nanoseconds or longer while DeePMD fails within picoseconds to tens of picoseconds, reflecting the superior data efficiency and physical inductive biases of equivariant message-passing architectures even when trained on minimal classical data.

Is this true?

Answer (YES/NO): YES